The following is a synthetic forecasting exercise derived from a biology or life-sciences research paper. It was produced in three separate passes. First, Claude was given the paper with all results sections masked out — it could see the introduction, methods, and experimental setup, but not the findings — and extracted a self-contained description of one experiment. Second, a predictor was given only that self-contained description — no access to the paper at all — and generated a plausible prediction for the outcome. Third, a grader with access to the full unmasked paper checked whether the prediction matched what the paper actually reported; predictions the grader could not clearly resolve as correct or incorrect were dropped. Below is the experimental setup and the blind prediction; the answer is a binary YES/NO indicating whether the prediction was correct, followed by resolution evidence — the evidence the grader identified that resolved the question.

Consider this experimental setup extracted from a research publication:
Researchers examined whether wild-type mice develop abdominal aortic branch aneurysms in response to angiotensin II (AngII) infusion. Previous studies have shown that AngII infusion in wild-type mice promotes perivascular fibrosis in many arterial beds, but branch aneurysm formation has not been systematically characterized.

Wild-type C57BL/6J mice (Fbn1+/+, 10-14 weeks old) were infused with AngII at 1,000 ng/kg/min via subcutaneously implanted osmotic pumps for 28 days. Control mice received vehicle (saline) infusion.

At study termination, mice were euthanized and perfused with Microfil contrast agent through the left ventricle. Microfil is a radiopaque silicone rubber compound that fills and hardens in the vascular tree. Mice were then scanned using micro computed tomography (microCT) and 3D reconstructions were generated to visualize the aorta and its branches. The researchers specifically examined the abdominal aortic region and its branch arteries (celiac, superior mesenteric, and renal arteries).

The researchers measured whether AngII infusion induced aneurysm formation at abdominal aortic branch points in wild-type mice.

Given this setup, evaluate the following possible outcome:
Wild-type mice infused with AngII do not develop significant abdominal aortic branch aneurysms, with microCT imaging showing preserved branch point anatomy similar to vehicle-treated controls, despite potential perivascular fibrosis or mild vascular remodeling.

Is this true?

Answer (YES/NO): YES